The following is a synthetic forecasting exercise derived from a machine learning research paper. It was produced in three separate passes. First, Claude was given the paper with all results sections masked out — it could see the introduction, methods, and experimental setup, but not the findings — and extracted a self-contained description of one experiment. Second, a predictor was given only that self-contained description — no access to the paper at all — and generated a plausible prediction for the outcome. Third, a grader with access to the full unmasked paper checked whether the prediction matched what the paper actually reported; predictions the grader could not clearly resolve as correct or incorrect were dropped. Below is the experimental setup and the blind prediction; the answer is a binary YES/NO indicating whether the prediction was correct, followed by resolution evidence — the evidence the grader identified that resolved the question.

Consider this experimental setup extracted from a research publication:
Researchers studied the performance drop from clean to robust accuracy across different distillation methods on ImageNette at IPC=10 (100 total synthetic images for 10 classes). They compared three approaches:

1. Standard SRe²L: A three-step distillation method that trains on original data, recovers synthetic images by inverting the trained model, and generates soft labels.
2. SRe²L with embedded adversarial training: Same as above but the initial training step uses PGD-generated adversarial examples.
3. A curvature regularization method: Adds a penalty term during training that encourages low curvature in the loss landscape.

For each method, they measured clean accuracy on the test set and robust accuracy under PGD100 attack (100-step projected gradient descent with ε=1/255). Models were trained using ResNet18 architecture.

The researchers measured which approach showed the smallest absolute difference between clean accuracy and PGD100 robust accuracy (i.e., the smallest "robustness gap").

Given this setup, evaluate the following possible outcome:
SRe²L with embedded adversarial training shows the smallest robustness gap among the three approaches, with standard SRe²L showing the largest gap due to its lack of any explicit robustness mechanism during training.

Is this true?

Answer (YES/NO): YES